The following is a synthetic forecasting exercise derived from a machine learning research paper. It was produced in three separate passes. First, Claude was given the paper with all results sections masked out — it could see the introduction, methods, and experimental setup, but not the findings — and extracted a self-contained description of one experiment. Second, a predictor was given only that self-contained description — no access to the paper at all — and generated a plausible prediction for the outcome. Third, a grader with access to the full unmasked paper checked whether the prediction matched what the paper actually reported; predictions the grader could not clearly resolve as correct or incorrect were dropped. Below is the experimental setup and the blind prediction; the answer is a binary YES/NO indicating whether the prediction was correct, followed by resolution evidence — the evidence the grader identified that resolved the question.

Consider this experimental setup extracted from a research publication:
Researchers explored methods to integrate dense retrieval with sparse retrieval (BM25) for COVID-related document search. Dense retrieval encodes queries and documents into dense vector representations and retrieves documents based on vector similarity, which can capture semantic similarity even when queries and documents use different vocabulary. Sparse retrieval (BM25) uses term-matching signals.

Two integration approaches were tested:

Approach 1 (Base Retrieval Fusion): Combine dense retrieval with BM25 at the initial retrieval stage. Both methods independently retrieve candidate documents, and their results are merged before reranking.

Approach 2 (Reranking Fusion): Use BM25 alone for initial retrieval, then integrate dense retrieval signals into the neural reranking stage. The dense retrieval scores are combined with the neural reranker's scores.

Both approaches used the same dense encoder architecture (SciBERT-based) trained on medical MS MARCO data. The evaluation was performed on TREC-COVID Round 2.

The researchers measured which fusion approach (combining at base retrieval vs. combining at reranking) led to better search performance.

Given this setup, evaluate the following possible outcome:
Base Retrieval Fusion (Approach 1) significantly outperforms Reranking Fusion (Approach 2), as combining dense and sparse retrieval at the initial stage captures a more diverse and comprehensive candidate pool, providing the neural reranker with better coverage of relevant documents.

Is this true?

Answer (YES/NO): NO